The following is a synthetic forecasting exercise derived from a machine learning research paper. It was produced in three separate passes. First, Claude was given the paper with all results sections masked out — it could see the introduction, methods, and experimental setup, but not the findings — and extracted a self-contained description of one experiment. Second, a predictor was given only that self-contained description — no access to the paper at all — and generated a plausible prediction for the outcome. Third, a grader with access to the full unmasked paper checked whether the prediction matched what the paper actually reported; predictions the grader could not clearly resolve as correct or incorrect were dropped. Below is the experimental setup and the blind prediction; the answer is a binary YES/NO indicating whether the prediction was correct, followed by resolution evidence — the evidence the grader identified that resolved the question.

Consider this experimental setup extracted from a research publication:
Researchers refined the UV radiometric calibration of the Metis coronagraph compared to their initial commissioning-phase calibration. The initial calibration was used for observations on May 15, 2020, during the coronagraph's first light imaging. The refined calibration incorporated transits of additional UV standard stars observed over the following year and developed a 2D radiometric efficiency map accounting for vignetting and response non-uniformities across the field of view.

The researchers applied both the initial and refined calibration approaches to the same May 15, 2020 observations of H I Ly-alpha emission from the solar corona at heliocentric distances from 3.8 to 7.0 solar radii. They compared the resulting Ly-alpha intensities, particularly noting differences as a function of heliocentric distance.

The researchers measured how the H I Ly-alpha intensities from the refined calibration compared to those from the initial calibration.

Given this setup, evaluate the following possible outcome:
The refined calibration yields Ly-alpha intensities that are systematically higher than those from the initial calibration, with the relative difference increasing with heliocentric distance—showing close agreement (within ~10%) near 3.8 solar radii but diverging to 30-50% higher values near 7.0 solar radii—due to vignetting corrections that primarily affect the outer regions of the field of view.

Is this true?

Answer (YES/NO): NO